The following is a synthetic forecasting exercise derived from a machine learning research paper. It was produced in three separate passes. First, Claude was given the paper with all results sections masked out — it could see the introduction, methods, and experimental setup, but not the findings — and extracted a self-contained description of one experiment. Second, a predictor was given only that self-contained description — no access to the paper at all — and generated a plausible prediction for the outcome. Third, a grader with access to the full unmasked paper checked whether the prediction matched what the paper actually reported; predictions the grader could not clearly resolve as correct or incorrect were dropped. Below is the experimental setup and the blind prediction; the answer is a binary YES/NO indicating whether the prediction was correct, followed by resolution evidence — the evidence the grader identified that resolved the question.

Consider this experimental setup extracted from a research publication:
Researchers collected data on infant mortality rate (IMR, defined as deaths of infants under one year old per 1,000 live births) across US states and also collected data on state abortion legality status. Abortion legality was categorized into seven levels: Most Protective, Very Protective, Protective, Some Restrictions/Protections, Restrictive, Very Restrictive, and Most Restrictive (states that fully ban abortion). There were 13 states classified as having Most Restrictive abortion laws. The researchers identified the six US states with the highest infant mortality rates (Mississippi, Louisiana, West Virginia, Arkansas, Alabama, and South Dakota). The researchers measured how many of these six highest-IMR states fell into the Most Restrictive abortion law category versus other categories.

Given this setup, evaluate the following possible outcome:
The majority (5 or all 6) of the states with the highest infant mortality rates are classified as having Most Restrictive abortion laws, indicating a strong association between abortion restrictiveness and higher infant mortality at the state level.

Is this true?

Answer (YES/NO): YES